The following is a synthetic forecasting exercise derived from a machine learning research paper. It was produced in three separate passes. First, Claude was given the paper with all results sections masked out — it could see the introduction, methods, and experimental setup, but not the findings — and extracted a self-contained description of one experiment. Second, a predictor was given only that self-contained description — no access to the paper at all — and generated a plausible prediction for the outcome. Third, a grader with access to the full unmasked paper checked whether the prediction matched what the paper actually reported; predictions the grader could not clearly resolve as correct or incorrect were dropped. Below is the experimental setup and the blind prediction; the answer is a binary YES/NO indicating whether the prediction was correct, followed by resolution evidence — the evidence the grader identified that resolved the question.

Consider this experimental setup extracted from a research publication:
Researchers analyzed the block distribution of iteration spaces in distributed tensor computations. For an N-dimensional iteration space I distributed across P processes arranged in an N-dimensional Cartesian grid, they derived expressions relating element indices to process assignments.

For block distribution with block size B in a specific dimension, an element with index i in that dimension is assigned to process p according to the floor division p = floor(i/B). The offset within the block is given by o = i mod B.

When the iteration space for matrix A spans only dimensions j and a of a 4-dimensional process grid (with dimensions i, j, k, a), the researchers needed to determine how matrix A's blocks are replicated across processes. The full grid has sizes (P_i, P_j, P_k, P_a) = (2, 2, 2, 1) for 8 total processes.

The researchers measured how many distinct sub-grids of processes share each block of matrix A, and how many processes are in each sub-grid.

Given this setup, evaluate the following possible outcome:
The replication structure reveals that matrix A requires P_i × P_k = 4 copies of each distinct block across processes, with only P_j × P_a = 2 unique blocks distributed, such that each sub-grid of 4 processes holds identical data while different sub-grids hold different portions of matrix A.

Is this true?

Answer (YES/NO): YES